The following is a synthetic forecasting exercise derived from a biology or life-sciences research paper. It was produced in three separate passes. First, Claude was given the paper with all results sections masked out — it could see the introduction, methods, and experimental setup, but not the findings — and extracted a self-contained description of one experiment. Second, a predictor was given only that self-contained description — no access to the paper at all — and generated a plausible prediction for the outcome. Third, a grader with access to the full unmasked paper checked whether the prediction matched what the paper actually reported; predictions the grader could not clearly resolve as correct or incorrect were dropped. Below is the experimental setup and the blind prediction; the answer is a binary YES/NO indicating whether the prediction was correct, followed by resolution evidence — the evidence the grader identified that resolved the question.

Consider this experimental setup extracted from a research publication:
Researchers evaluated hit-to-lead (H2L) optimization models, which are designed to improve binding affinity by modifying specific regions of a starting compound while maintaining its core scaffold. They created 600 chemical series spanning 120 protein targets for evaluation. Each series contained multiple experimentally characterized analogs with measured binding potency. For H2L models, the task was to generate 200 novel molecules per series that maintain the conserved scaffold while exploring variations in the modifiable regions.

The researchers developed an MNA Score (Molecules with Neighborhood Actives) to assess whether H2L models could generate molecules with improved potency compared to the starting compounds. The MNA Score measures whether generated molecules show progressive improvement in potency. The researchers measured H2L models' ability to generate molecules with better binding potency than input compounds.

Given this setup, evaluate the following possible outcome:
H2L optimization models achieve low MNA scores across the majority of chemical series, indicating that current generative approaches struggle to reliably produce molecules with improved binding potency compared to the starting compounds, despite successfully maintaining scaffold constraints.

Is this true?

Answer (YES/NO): NO